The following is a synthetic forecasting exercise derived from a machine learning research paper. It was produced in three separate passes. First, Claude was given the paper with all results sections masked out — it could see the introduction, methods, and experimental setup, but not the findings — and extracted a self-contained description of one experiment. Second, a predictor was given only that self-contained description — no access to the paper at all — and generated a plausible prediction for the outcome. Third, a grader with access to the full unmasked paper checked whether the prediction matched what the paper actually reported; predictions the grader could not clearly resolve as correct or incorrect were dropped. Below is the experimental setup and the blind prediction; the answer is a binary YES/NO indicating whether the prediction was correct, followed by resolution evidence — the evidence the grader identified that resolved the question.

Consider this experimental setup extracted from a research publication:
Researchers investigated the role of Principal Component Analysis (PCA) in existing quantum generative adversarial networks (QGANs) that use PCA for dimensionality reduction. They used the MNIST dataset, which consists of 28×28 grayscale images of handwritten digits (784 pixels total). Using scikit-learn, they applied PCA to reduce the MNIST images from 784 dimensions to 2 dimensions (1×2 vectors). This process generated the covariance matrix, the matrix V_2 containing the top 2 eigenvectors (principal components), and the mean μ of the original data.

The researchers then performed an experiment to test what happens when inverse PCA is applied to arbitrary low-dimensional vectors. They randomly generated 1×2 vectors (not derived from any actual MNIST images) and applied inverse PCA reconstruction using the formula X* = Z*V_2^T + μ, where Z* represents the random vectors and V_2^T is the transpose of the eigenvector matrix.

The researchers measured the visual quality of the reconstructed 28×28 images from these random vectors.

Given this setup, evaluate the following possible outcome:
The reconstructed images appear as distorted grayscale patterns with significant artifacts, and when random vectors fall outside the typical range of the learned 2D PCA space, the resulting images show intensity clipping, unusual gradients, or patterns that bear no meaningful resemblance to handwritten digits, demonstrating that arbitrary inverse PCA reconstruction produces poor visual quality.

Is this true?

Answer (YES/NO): NO